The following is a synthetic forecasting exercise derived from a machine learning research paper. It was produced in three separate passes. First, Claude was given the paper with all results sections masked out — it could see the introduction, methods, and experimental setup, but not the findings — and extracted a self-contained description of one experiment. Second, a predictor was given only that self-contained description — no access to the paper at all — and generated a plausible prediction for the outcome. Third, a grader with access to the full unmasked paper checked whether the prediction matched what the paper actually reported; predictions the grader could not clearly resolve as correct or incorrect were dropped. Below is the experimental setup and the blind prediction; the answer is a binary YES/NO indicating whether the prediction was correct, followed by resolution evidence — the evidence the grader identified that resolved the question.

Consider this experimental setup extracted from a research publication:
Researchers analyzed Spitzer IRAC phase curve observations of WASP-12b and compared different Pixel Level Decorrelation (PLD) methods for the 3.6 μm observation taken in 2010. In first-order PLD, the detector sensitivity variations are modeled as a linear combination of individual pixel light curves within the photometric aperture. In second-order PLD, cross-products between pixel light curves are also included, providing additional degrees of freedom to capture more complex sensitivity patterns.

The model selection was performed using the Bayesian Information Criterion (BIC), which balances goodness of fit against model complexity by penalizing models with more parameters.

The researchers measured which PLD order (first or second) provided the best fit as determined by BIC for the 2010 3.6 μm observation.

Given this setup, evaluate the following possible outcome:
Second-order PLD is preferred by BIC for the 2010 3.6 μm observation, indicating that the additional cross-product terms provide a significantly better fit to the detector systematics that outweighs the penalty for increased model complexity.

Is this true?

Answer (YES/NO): YES